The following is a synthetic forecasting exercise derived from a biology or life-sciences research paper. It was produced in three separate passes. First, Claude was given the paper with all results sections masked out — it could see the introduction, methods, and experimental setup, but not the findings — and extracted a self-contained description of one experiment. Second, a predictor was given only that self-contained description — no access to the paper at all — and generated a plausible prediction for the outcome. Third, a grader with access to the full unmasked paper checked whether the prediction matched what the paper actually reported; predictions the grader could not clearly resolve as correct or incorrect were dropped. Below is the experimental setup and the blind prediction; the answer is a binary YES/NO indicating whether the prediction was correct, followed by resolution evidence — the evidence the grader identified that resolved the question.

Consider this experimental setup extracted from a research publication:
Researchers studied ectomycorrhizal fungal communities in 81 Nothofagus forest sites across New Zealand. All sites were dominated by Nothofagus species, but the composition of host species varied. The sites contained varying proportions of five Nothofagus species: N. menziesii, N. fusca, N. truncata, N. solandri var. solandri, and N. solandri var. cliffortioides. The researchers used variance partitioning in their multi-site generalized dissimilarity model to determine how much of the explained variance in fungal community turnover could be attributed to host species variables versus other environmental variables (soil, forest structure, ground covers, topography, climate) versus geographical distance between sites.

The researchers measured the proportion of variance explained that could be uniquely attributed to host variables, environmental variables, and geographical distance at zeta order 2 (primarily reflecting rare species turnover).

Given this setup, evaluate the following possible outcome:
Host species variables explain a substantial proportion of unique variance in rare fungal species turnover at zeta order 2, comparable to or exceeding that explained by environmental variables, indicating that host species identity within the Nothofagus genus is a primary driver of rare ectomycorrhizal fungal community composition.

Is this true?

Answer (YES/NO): NO